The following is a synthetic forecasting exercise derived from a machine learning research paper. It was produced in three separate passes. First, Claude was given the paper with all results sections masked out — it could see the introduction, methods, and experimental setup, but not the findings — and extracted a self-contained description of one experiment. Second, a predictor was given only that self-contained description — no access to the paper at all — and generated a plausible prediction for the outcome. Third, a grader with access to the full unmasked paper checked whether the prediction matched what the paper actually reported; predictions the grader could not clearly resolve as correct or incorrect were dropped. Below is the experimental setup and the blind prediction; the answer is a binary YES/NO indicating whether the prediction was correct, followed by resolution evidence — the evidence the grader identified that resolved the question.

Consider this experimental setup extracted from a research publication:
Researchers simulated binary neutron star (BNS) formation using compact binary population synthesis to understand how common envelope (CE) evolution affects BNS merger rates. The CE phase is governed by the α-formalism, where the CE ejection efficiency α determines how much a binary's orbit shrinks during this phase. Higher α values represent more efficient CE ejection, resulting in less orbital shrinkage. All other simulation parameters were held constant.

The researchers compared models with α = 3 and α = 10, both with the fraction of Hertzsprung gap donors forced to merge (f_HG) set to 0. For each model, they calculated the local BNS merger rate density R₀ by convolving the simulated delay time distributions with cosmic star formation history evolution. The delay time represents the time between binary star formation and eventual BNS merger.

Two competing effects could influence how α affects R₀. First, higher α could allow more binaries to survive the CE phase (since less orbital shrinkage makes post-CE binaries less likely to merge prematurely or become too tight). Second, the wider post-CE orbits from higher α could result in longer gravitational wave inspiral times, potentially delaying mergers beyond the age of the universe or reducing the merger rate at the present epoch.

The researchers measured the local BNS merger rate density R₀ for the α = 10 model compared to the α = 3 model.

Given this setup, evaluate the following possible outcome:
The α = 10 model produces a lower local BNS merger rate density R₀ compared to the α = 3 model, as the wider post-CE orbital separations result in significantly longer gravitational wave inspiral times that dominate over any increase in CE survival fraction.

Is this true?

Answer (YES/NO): NO